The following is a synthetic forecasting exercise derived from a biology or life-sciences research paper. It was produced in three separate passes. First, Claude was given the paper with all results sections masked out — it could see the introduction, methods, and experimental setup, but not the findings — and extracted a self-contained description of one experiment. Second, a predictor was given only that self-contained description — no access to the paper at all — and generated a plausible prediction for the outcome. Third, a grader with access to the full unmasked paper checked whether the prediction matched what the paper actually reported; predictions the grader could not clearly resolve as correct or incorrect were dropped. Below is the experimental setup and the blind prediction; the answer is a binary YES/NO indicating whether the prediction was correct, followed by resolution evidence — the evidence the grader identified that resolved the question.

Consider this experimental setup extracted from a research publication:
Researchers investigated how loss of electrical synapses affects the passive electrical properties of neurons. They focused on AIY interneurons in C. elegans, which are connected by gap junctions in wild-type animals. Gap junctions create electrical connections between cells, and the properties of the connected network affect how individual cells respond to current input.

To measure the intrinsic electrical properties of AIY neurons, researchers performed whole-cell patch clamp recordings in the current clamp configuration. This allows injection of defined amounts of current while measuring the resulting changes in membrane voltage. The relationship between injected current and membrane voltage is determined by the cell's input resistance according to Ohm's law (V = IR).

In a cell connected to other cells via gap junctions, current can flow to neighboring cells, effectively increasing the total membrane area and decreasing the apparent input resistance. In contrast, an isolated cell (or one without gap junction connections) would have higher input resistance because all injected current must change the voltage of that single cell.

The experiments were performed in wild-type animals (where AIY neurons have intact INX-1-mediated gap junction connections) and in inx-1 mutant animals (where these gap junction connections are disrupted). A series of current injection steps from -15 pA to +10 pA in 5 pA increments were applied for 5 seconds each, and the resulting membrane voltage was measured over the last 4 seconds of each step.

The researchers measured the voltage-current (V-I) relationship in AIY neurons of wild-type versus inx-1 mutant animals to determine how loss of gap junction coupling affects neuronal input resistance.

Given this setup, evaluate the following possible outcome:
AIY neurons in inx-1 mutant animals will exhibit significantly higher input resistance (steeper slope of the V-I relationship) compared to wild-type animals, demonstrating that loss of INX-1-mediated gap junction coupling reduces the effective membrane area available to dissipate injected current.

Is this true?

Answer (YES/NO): NO